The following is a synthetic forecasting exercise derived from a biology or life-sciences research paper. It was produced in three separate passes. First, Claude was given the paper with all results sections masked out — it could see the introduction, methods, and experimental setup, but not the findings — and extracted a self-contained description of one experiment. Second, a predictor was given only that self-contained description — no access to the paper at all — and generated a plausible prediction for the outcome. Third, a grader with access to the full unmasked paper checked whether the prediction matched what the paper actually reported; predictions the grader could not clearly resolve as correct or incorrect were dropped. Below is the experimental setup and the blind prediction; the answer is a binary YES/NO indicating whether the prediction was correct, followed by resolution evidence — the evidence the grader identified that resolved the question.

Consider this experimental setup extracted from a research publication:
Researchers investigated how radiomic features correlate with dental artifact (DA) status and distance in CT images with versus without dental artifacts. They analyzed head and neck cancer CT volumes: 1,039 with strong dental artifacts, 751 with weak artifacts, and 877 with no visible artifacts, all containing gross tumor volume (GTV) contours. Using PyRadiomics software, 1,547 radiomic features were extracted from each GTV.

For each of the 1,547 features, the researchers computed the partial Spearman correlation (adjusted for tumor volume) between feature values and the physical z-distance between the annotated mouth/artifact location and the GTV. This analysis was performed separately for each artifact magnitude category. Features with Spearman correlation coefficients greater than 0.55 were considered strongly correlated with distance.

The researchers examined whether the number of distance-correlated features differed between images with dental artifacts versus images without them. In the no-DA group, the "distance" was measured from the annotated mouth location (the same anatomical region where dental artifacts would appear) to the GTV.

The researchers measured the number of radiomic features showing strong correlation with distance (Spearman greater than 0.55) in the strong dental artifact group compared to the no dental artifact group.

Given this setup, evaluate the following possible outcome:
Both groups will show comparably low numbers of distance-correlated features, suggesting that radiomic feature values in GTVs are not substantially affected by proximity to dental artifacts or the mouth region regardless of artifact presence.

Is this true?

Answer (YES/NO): NO